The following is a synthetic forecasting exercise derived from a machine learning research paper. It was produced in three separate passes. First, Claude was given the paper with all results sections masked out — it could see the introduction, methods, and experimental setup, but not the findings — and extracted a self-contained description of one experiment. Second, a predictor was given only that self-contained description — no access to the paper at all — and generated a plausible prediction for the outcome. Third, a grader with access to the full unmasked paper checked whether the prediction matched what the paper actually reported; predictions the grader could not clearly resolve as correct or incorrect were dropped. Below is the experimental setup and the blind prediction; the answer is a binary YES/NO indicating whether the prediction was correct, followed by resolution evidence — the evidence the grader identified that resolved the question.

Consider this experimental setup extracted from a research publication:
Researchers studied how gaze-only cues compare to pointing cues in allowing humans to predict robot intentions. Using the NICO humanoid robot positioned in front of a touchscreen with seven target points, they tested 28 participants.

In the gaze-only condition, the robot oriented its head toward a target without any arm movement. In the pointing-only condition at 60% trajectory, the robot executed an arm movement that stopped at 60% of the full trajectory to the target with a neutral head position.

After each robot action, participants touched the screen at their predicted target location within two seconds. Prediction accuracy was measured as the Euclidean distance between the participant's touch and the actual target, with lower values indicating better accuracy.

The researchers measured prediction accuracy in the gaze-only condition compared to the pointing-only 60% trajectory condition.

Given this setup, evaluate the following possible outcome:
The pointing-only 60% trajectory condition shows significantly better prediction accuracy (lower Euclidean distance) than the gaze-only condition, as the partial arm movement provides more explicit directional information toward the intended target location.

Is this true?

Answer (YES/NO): NO